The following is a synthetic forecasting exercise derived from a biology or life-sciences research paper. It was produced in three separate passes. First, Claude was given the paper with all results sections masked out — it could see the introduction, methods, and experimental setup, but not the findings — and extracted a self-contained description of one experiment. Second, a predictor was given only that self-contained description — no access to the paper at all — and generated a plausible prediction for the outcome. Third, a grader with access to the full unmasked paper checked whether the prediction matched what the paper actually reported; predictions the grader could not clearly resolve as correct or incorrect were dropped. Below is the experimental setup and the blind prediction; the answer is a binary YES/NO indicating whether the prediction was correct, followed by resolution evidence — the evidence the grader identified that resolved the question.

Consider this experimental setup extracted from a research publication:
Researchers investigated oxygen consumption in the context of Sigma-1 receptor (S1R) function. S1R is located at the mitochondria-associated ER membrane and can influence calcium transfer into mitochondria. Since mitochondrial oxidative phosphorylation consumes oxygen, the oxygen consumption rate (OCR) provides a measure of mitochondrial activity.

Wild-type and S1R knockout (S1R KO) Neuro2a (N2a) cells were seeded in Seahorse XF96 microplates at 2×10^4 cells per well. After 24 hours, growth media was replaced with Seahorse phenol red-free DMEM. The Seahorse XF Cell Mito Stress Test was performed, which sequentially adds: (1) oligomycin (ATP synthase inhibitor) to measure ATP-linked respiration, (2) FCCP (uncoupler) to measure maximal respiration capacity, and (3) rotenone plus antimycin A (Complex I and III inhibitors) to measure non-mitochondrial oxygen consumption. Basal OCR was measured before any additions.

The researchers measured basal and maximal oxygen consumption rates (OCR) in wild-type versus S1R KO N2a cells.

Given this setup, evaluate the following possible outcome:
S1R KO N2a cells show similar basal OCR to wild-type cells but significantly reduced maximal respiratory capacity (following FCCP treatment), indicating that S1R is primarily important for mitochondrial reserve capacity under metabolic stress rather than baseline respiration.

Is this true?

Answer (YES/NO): NO